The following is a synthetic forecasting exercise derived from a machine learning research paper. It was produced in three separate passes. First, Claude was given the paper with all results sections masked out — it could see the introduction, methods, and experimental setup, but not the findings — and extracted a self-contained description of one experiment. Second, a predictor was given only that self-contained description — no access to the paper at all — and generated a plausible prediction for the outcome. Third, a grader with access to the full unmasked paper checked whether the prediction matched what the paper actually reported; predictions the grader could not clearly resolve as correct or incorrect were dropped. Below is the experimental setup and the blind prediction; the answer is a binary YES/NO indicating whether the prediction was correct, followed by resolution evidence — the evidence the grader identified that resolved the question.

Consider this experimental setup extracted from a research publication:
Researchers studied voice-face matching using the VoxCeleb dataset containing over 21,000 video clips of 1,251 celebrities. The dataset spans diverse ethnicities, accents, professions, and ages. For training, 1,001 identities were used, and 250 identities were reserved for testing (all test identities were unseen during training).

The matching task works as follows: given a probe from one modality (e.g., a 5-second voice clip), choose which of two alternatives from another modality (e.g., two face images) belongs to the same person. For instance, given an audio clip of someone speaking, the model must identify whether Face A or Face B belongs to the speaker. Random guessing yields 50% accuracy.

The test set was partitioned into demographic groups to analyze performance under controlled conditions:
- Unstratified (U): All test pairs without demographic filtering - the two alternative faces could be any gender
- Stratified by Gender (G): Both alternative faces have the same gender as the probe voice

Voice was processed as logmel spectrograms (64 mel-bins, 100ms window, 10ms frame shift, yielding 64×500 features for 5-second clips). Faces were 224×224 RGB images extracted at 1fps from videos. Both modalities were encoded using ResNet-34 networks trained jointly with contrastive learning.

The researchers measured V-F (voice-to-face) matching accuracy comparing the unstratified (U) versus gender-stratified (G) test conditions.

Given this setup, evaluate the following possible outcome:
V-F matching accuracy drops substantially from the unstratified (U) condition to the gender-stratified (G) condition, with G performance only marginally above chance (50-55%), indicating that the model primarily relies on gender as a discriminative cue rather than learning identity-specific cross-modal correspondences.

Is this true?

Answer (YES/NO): NO